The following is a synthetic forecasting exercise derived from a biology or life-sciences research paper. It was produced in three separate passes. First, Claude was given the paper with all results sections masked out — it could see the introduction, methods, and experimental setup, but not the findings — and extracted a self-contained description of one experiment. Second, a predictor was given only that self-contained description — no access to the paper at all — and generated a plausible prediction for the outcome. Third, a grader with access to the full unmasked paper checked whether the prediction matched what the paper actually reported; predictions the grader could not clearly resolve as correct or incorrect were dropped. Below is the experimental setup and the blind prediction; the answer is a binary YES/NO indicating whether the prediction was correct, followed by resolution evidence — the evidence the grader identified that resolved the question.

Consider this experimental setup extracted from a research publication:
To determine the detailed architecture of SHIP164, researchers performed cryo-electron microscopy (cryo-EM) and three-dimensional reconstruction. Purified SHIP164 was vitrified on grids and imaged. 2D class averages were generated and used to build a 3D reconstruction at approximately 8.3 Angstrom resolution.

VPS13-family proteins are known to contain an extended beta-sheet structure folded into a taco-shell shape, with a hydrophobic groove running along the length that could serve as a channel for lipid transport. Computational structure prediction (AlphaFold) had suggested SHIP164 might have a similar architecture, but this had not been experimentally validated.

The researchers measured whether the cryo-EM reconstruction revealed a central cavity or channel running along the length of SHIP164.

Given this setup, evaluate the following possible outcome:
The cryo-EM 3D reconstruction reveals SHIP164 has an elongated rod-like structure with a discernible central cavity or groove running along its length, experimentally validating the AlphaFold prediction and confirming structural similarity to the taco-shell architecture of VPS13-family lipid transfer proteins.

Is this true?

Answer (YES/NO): YES